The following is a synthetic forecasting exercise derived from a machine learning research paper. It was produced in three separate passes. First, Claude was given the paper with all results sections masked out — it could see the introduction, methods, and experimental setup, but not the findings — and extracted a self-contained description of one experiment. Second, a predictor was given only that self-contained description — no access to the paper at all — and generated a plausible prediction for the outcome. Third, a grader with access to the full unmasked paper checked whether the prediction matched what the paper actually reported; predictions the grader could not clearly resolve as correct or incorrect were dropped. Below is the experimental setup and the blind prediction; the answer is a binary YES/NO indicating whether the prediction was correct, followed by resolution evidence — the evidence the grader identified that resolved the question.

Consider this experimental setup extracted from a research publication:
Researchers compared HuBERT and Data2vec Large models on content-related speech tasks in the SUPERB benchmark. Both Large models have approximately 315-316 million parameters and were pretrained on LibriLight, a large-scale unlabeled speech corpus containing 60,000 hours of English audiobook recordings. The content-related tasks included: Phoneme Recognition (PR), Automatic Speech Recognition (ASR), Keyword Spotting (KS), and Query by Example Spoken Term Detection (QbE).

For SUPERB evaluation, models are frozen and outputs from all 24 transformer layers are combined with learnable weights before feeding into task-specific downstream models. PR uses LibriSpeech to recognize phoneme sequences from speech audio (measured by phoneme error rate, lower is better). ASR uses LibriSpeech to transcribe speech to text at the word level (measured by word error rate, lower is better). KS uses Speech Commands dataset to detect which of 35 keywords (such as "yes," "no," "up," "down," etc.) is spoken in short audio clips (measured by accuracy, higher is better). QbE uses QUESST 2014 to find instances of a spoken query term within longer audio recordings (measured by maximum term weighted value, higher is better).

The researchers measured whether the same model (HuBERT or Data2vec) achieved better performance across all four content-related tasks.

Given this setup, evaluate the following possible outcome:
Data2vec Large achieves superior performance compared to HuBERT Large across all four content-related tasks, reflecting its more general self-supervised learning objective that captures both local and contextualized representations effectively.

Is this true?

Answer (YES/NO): NO